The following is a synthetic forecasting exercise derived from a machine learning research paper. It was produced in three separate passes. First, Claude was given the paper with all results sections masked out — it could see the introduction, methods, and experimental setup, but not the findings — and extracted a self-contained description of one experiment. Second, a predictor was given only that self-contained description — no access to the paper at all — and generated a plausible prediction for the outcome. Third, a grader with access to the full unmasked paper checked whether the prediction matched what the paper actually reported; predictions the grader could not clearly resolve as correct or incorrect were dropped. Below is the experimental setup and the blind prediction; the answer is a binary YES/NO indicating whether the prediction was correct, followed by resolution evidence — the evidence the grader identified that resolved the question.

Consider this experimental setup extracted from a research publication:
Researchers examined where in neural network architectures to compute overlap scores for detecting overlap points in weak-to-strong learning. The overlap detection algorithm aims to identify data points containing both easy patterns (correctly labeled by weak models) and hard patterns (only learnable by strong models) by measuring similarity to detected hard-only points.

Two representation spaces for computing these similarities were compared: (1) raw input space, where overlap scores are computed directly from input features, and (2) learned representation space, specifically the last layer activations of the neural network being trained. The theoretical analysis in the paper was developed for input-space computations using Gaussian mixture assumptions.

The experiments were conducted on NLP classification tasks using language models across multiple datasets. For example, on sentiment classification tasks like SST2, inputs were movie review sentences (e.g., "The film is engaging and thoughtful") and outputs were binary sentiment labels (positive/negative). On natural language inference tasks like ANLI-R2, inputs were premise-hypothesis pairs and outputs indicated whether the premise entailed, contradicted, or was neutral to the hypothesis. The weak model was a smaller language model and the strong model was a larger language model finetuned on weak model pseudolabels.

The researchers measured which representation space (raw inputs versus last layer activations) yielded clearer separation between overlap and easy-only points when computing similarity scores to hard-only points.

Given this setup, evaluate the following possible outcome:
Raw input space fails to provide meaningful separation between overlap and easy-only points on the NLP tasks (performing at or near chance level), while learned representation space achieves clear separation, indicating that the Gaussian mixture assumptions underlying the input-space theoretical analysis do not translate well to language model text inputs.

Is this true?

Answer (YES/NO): NO